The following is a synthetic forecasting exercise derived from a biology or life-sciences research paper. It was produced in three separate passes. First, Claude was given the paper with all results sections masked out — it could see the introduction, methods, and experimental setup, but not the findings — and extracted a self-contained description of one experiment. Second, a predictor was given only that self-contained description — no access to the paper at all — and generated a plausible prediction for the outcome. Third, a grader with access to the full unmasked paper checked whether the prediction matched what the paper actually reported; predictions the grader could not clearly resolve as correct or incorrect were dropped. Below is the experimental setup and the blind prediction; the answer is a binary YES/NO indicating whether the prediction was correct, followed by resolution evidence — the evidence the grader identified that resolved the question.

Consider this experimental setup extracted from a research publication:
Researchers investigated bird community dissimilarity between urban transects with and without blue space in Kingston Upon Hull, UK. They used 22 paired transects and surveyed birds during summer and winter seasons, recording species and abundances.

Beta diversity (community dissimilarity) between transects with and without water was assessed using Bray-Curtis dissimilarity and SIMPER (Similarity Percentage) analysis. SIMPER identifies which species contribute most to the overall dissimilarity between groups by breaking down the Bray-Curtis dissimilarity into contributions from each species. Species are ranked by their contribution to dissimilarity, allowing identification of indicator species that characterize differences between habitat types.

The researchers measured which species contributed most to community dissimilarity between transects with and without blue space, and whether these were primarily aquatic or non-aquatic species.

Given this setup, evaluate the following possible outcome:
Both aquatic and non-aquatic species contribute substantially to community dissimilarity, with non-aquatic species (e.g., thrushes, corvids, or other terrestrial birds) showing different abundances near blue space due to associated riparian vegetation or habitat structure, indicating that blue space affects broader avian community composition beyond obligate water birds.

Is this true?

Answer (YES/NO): YES